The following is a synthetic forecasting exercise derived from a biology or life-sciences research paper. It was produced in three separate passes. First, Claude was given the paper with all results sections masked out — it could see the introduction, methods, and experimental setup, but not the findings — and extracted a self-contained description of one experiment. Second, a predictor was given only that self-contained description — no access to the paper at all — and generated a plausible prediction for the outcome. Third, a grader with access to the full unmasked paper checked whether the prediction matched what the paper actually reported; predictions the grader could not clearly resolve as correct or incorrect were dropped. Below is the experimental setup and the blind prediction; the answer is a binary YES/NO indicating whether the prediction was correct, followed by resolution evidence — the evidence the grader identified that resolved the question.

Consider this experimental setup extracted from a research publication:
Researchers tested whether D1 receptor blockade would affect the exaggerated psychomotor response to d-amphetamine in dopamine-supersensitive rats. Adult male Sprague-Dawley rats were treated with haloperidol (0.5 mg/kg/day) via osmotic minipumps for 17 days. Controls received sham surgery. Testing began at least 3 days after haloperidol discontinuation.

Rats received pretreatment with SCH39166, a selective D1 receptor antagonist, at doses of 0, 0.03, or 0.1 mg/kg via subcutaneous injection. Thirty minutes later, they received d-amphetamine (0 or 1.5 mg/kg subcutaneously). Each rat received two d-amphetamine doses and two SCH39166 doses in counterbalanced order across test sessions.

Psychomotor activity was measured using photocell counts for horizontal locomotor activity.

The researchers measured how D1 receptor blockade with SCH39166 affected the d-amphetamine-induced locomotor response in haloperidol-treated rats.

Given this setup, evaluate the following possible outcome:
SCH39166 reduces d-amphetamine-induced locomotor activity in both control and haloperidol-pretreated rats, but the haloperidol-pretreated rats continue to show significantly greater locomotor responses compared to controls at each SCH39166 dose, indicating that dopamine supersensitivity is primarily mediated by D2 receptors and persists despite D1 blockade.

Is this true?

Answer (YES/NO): NO